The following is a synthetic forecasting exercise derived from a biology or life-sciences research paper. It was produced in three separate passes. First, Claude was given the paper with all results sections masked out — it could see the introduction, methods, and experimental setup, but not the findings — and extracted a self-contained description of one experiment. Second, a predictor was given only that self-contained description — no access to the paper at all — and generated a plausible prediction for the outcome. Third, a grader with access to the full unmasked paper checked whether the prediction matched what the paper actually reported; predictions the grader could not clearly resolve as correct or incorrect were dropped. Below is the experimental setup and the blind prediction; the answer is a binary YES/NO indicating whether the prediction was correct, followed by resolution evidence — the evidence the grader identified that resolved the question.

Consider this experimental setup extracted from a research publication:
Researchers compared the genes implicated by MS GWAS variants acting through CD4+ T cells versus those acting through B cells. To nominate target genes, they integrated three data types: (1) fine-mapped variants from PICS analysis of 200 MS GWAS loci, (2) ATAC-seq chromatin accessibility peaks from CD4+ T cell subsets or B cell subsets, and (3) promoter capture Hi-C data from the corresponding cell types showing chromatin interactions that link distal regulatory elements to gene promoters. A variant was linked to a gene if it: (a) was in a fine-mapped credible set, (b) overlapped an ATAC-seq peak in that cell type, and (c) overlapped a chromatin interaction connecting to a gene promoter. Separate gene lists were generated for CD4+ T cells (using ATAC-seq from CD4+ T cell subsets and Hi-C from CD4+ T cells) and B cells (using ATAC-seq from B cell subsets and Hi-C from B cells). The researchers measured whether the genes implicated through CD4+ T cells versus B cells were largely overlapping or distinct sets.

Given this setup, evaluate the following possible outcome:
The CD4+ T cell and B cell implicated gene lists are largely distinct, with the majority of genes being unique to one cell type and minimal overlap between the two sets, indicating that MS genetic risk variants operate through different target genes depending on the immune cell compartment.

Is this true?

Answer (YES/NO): NO